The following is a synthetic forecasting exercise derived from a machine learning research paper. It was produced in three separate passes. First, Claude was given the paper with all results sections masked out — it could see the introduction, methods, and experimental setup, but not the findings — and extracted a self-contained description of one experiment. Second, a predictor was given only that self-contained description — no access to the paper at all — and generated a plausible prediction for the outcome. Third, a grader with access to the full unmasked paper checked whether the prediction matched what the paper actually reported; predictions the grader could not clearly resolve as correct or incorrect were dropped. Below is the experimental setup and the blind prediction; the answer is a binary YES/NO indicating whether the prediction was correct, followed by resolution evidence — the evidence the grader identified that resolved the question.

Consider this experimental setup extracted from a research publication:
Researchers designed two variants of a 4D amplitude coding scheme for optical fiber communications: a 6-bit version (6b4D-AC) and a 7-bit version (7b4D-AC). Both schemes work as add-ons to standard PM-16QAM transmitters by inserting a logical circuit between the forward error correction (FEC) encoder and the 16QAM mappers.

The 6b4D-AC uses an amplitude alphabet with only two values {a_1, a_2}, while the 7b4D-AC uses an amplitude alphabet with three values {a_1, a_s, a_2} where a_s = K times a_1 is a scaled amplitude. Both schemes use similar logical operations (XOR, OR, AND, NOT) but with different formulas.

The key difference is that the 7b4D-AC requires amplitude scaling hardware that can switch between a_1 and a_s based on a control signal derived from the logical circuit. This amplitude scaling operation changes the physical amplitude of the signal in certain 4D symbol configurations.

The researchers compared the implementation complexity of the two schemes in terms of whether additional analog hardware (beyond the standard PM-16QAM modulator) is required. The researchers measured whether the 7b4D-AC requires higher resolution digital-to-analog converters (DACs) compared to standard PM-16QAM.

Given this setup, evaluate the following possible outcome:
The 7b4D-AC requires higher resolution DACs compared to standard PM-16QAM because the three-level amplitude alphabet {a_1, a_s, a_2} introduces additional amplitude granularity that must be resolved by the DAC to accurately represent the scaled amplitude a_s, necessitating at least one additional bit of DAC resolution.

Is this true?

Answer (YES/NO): YES